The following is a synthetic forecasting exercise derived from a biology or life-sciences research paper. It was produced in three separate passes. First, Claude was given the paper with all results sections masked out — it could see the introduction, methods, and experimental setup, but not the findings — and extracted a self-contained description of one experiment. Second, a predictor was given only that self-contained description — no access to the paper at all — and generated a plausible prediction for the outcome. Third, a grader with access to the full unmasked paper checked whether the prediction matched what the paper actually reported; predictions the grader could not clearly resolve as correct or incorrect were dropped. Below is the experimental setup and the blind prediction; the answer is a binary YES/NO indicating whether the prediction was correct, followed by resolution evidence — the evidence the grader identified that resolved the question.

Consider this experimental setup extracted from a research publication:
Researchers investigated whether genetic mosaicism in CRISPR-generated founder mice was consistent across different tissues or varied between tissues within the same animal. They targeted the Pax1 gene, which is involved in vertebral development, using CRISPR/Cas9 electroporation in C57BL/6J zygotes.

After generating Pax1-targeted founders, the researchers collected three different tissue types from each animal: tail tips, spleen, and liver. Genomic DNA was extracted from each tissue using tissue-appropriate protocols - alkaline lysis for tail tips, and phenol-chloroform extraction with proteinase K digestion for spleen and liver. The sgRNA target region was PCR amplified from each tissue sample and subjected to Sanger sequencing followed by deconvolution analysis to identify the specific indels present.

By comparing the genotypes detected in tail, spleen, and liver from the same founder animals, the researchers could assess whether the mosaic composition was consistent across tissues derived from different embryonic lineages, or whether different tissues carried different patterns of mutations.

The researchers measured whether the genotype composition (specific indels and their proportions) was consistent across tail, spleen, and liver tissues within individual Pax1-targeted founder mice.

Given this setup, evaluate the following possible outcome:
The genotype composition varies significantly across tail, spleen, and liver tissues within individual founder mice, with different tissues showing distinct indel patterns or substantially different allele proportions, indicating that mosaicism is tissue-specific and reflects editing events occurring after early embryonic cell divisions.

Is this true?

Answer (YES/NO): NO